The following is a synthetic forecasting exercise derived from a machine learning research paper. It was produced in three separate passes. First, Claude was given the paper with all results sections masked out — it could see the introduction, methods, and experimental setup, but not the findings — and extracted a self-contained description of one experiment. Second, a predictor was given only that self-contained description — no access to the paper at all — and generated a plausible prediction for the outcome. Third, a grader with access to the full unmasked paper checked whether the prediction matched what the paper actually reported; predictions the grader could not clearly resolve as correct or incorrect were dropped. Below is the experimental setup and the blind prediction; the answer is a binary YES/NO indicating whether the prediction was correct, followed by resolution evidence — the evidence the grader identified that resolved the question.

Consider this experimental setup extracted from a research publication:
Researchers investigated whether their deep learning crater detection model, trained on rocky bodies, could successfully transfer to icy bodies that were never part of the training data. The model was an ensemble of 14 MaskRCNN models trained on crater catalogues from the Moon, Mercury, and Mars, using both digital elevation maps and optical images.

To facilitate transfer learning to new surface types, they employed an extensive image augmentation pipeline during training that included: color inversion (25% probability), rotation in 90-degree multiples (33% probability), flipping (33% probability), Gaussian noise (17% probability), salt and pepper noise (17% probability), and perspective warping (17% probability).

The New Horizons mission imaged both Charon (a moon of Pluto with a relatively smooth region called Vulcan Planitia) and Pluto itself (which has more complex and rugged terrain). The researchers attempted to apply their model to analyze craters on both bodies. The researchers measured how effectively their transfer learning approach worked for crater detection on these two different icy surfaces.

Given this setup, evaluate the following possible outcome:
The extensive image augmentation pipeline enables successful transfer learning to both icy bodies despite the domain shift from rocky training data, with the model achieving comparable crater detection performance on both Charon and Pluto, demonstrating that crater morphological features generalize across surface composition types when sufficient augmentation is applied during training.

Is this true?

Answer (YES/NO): NO